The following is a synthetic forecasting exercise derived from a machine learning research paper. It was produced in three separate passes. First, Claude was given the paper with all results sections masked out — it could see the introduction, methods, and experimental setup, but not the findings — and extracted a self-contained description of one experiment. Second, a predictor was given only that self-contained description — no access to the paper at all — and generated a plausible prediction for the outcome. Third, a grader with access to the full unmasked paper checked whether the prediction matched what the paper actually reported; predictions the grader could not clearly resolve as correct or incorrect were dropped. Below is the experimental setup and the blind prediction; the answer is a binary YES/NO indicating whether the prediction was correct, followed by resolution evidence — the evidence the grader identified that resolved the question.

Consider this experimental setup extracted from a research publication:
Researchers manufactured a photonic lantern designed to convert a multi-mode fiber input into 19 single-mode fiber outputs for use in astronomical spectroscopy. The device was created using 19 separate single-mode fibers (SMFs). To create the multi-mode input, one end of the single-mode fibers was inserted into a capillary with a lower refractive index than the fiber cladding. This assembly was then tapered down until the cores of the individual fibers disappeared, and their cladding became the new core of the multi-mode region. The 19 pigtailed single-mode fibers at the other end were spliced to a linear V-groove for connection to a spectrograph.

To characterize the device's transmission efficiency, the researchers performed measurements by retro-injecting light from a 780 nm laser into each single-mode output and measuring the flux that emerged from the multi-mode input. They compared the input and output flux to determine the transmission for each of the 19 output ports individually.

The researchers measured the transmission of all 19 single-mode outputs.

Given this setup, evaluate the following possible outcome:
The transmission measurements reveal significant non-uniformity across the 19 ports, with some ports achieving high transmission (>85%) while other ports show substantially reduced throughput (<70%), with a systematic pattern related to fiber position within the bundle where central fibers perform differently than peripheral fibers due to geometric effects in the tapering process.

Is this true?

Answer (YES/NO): NO